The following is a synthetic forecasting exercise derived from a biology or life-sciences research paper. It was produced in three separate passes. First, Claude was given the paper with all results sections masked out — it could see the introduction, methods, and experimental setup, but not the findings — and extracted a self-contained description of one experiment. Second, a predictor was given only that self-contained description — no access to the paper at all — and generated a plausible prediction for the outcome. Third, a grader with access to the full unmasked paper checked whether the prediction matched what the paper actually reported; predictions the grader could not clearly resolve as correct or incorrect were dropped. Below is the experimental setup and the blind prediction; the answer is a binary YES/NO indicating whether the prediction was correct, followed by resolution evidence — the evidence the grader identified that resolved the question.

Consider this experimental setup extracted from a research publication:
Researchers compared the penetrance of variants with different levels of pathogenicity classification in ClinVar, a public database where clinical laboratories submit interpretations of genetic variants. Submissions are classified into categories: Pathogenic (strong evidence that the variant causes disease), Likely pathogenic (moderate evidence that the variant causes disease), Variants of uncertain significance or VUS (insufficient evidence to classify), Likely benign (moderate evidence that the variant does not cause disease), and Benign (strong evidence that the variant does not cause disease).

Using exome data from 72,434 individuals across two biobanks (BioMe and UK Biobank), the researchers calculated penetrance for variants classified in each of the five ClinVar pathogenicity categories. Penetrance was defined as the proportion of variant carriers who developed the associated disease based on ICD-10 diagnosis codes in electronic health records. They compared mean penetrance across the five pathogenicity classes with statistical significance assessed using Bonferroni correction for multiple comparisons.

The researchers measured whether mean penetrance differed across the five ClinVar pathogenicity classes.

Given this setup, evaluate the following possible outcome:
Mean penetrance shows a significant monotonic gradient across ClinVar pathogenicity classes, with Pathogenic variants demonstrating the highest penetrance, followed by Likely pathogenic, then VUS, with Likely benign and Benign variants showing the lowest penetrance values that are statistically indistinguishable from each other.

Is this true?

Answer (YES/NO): NO